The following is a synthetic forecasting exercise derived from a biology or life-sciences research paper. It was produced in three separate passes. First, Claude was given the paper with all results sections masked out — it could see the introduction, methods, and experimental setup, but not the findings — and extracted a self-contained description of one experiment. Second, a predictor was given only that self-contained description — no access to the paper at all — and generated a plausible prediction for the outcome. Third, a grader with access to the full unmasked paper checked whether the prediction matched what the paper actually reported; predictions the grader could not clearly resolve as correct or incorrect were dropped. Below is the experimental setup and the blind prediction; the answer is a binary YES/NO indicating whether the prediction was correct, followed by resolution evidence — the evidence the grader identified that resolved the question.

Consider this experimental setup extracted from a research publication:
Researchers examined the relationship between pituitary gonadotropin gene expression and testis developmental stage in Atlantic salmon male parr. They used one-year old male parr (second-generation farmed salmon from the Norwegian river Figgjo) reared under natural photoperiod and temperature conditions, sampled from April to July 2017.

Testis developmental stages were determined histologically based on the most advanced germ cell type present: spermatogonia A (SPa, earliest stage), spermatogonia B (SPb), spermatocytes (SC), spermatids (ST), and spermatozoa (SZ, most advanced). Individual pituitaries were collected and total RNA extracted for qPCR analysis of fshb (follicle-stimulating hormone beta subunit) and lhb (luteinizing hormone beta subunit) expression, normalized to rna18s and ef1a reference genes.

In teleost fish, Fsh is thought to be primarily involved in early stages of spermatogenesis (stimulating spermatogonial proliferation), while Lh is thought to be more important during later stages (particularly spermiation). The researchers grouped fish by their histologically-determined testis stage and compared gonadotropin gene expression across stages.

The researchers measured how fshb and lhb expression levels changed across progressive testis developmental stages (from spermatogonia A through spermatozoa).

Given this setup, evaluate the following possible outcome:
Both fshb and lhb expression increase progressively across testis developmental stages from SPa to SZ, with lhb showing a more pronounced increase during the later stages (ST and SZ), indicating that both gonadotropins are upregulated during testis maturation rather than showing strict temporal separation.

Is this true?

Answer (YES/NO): NO